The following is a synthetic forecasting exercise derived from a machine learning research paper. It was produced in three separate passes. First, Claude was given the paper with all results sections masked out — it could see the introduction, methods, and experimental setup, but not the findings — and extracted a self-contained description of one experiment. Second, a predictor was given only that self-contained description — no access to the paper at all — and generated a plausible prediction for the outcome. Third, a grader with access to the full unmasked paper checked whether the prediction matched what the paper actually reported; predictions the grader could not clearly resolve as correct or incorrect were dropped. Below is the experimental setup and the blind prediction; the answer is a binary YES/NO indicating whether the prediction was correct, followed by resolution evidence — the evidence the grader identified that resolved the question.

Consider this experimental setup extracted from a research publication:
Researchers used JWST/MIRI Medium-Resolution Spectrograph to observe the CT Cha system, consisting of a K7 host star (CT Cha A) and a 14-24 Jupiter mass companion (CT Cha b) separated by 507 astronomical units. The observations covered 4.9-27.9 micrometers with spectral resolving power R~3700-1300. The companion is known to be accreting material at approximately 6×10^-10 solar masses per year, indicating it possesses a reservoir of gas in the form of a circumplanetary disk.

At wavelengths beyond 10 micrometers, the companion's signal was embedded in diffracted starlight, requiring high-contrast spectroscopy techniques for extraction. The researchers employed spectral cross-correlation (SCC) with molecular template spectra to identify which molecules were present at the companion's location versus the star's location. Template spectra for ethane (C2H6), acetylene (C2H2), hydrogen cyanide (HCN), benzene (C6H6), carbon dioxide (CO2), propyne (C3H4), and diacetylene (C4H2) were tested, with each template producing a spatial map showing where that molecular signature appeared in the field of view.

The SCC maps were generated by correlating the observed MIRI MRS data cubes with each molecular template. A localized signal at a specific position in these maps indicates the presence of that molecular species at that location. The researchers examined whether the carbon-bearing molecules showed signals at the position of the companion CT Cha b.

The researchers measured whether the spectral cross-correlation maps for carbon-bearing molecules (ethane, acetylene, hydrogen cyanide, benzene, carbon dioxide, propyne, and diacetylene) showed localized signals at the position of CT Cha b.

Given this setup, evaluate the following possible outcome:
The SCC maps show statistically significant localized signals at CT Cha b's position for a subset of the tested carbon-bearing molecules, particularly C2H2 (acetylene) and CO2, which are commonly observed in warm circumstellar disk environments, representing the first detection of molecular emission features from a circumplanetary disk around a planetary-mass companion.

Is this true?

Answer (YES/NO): NO